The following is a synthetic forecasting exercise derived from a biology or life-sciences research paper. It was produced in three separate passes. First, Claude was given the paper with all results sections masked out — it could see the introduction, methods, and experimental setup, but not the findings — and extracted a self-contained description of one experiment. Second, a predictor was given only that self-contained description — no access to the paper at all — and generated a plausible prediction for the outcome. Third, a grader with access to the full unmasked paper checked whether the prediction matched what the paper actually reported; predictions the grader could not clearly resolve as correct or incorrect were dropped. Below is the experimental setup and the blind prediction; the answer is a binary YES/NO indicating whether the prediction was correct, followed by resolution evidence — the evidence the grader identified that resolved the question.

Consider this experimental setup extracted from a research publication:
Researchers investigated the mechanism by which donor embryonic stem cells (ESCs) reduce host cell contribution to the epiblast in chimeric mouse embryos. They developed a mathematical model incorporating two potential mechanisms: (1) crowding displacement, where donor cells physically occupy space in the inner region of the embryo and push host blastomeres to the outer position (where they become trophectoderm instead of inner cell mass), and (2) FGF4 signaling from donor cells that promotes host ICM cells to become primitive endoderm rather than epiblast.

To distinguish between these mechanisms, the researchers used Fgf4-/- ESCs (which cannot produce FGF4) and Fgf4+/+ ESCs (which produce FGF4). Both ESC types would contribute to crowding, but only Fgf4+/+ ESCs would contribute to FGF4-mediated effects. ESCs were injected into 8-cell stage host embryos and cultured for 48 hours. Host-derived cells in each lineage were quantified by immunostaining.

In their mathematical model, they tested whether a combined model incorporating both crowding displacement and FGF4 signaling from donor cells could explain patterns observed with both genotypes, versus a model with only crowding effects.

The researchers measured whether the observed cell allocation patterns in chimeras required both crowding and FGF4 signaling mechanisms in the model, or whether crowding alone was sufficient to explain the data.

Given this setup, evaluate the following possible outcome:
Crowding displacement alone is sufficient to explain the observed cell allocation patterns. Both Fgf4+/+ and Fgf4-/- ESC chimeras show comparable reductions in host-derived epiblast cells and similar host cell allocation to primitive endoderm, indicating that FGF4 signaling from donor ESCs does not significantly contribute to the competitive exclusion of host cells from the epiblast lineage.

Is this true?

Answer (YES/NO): NO